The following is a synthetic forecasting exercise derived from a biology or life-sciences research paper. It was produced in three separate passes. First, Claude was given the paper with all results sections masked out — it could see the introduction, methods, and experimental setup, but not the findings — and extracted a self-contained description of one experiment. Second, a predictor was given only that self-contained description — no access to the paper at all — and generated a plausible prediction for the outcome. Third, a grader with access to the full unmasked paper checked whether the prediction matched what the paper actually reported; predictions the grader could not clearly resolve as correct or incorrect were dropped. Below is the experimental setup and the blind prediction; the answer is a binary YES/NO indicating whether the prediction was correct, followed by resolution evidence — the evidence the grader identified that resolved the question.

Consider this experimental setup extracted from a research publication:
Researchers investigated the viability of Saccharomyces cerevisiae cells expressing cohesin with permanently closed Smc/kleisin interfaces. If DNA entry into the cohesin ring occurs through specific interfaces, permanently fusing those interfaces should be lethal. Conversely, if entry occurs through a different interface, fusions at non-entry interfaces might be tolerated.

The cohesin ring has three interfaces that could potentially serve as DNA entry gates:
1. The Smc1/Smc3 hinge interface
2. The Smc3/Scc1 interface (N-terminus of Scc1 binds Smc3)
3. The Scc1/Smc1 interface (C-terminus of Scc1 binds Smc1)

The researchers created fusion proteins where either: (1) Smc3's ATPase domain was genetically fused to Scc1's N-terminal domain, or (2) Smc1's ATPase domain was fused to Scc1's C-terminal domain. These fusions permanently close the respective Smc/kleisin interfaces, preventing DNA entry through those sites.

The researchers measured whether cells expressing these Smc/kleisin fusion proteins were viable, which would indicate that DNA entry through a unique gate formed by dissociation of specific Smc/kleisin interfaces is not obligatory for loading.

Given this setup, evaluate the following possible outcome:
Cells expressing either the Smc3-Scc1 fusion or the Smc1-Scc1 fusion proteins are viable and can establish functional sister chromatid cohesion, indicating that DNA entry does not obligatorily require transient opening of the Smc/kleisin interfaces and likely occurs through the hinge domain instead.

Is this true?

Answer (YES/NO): YES